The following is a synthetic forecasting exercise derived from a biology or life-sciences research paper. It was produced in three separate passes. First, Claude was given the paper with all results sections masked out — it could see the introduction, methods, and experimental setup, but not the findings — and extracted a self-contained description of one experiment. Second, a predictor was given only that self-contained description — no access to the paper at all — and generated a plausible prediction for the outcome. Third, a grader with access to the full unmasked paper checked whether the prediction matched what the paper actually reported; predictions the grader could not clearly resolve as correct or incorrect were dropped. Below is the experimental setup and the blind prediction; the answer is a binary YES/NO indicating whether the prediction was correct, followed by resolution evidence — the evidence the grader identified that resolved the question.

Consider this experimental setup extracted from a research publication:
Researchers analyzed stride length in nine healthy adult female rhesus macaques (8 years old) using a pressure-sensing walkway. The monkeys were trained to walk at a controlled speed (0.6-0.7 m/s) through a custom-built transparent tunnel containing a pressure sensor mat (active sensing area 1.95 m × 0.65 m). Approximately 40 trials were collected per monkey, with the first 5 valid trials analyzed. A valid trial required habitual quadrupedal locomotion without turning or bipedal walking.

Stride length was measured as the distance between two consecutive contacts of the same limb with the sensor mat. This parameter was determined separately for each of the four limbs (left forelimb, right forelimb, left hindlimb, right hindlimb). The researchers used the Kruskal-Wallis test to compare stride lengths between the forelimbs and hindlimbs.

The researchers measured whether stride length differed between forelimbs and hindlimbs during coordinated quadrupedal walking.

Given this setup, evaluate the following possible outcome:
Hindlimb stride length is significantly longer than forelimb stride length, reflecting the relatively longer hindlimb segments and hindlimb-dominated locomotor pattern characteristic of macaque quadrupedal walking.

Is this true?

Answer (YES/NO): NO